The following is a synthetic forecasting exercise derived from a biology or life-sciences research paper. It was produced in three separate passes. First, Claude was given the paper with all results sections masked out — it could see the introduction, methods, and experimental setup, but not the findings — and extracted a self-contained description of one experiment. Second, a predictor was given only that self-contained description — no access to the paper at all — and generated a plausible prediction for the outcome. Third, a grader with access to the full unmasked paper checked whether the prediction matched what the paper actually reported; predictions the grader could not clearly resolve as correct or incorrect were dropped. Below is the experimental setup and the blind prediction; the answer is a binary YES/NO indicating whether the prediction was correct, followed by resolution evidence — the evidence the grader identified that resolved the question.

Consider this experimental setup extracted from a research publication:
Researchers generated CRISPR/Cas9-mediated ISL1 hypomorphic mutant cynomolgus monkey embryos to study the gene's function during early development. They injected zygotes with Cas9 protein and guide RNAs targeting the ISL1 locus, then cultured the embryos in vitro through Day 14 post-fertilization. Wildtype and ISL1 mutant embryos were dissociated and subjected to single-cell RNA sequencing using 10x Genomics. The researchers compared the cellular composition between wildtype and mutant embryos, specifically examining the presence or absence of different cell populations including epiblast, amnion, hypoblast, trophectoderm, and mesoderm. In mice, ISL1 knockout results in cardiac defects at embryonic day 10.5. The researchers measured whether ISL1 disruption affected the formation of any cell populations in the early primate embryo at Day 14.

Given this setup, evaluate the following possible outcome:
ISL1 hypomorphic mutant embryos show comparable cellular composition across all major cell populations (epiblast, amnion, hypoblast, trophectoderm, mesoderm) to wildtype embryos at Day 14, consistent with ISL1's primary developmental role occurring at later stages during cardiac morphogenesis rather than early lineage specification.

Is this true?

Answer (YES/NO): NO